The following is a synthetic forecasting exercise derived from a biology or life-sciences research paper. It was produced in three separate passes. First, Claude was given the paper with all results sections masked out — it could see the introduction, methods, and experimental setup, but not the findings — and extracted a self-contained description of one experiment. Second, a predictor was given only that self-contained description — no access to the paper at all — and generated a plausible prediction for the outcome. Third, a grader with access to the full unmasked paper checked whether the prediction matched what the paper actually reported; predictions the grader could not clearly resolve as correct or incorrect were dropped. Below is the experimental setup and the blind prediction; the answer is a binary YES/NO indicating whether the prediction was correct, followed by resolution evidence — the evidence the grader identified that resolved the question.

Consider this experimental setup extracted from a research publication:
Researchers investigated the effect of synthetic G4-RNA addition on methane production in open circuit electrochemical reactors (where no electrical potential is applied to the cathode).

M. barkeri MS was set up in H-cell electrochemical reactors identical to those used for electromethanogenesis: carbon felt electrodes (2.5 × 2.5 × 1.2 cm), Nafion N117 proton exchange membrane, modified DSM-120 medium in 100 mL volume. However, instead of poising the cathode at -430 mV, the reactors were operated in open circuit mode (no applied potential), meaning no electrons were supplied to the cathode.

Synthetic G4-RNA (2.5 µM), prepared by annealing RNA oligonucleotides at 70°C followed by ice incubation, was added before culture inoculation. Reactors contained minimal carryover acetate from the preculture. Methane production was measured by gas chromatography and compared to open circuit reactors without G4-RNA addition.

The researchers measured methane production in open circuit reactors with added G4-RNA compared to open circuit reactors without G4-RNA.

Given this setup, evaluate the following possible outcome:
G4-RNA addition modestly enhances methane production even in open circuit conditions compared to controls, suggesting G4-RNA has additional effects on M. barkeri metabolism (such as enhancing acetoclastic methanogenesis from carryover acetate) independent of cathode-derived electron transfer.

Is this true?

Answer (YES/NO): NO